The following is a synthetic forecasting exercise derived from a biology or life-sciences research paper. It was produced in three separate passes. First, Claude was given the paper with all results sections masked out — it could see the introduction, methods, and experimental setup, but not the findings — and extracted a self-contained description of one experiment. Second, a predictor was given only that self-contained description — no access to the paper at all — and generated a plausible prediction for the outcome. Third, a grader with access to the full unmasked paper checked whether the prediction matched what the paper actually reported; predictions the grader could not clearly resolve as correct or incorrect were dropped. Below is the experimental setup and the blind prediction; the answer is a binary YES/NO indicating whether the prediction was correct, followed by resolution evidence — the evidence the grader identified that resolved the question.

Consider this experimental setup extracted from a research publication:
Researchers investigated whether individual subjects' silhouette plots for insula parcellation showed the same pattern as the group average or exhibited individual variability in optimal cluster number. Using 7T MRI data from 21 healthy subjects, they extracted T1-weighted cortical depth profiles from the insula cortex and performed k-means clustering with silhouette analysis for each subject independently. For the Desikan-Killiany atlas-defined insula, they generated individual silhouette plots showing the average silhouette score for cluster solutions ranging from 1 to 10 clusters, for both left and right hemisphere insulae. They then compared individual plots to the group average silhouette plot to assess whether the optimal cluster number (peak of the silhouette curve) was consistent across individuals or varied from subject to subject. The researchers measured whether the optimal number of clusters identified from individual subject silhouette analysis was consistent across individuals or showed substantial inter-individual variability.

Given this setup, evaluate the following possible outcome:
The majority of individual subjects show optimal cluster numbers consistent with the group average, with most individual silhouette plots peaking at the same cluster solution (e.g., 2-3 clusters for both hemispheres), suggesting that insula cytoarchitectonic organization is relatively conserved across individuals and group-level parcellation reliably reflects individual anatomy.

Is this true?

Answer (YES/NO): YES